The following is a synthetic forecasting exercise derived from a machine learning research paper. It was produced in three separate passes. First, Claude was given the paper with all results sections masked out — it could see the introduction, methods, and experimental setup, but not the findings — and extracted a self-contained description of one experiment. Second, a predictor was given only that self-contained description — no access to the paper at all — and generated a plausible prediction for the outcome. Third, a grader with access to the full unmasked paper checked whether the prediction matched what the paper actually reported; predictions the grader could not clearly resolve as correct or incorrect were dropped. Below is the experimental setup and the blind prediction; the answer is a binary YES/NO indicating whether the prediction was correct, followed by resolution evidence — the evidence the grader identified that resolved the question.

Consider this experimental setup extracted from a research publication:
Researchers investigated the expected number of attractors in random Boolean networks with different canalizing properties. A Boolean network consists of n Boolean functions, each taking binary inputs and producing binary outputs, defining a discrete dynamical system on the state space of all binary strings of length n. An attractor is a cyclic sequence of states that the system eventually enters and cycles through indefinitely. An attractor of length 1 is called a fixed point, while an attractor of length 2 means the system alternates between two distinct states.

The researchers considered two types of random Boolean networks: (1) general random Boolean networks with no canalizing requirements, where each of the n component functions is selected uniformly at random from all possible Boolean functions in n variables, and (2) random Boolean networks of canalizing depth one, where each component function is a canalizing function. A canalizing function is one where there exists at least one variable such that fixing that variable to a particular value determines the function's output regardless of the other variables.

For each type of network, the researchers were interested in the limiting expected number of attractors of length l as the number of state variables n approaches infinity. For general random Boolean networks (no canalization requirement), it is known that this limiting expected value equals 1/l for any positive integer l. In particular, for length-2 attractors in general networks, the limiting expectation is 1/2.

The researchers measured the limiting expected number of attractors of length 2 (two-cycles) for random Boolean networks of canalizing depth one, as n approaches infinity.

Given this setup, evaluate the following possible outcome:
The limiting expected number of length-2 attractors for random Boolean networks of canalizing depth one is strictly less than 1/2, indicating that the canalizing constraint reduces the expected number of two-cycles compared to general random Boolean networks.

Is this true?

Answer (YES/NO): NO